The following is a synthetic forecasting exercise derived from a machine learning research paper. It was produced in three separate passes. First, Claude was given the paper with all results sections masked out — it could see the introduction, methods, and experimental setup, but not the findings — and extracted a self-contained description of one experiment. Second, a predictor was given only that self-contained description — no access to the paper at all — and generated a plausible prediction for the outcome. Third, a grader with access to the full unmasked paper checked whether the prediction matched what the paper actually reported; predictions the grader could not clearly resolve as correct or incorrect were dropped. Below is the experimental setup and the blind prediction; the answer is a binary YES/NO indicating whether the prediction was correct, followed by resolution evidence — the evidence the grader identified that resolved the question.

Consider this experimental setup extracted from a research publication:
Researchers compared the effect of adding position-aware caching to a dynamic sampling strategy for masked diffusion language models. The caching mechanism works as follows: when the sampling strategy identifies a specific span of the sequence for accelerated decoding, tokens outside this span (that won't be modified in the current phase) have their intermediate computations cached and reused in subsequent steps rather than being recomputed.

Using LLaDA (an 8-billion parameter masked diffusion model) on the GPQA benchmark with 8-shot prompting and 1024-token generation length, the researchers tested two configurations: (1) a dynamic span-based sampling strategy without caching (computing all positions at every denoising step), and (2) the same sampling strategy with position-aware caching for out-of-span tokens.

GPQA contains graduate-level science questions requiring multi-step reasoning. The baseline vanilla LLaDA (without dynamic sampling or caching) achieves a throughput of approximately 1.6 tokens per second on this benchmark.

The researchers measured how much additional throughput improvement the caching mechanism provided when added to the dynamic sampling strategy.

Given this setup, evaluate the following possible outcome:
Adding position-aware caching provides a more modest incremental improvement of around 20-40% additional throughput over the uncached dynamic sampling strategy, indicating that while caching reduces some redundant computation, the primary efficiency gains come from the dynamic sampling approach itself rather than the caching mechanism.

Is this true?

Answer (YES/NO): NO